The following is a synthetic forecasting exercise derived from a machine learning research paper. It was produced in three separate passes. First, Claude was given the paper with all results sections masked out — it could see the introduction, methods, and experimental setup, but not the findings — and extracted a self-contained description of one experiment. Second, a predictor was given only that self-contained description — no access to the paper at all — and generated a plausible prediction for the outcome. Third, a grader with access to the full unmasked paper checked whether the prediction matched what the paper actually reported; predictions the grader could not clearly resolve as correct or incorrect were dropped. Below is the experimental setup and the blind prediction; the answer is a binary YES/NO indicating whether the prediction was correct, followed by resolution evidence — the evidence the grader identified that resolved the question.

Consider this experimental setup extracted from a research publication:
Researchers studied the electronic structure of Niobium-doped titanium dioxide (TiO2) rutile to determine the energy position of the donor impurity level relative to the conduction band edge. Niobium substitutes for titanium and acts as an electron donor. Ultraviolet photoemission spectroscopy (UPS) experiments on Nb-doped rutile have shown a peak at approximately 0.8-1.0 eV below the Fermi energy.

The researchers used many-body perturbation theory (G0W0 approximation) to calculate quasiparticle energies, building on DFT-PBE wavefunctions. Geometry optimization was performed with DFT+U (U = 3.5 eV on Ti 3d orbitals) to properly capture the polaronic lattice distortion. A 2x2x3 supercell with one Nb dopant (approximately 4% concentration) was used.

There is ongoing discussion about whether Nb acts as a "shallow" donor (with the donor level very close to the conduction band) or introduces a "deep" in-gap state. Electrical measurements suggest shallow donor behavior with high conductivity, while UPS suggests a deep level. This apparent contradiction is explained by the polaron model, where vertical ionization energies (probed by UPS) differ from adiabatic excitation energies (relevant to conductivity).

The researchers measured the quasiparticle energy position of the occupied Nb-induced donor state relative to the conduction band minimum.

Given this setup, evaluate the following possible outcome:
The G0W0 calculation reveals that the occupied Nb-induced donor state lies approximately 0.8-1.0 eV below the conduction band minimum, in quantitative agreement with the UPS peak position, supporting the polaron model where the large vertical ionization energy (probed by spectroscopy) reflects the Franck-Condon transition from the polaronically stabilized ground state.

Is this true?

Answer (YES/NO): YES